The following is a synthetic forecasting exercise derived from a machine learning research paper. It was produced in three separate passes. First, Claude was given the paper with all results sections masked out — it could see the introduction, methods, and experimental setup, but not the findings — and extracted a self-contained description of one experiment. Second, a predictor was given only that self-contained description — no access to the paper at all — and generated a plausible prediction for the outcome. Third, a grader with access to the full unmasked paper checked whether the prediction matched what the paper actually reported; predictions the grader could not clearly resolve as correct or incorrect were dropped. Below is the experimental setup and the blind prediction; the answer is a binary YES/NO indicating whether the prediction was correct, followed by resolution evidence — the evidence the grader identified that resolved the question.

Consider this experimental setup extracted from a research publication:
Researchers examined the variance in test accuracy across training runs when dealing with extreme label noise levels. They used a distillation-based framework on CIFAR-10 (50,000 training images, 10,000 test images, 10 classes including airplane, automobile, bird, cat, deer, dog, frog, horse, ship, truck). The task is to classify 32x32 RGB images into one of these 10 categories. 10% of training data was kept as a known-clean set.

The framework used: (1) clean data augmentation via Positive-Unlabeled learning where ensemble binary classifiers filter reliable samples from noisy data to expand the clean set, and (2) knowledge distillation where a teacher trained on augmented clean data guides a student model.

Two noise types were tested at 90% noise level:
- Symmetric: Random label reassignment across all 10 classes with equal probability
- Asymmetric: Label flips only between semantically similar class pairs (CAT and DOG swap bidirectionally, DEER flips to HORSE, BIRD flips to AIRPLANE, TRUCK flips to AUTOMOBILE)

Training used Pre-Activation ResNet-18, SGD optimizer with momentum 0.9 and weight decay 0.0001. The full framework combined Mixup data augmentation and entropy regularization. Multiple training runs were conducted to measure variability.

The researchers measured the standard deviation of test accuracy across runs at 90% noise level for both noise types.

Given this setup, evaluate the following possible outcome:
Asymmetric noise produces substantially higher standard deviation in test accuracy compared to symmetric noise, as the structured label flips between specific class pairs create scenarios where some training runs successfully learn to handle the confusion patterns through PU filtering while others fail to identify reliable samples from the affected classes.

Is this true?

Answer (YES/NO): YES